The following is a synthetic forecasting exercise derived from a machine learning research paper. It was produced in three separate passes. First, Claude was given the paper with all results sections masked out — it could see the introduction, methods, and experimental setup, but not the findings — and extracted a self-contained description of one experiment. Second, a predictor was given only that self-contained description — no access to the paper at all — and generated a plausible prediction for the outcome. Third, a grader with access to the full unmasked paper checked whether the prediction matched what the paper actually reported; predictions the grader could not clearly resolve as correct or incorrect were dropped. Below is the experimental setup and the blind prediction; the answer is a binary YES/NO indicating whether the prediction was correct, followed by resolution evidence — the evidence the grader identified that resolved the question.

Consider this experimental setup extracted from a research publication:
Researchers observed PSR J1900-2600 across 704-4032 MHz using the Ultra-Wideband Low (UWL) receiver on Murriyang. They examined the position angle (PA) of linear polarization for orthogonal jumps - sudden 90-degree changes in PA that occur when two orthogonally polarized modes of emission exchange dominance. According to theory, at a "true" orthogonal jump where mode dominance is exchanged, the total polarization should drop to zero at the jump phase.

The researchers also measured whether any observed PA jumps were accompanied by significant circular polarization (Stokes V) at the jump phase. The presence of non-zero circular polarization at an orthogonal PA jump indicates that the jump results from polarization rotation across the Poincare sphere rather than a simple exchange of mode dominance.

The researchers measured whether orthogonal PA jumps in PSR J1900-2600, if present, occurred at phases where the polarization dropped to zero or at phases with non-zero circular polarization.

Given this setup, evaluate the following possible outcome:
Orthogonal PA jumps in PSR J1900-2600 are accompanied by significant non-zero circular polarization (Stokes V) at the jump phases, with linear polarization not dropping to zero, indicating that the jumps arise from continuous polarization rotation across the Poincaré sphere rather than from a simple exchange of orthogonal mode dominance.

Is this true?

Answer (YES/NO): YES